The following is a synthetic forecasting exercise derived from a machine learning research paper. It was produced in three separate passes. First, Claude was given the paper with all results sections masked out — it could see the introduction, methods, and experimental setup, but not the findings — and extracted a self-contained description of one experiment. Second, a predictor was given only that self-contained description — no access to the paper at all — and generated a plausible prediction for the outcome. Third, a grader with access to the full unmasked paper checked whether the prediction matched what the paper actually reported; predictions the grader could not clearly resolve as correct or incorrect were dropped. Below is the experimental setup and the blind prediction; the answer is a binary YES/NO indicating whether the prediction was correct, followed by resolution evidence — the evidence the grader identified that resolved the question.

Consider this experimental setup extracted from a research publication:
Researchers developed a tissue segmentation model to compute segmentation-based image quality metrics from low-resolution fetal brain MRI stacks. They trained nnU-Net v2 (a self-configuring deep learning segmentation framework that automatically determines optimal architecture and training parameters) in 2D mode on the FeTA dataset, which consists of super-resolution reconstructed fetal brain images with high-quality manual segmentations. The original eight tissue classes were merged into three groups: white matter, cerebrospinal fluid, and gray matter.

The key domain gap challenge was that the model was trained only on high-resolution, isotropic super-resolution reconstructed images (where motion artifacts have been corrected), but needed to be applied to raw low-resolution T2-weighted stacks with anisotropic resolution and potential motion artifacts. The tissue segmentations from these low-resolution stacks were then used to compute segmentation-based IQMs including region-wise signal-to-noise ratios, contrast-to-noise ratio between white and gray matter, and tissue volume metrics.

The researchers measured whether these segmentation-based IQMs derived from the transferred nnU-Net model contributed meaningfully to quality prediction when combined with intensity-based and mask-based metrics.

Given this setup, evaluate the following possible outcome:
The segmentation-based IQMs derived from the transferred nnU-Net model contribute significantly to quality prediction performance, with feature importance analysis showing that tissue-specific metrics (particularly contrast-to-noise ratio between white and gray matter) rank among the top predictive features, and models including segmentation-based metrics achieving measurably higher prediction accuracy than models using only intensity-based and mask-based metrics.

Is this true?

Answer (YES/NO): NO